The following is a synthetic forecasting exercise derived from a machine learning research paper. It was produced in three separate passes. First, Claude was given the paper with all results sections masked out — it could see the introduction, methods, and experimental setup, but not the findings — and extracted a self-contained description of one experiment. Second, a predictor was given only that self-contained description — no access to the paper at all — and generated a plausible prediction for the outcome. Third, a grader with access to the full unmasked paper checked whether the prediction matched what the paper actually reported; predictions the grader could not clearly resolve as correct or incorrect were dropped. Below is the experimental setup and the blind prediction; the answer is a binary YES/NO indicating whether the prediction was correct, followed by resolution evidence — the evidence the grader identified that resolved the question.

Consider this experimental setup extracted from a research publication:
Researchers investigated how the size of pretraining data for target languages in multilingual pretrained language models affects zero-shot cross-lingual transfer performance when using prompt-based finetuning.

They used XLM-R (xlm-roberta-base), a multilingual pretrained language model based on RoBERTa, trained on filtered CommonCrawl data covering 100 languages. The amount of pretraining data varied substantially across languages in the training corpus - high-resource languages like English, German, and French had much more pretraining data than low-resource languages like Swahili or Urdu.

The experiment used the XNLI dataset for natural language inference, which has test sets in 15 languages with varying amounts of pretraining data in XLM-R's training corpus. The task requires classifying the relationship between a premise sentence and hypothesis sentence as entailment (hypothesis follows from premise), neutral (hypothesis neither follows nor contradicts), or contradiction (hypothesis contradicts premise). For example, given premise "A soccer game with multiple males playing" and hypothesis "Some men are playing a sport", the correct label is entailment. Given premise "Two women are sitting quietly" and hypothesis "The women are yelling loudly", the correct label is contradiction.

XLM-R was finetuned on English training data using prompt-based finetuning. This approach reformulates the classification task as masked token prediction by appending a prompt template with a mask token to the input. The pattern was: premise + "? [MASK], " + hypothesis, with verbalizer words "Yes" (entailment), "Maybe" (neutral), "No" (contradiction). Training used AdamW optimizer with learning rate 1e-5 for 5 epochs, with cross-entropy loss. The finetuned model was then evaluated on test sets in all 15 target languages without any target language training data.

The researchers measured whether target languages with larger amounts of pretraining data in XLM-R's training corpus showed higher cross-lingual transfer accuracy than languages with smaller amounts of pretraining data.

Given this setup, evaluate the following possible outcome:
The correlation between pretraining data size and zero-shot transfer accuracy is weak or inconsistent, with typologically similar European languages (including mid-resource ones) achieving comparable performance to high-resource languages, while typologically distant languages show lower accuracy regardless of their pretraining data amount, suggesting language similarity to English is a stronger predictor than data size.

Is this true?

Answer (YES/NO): NO